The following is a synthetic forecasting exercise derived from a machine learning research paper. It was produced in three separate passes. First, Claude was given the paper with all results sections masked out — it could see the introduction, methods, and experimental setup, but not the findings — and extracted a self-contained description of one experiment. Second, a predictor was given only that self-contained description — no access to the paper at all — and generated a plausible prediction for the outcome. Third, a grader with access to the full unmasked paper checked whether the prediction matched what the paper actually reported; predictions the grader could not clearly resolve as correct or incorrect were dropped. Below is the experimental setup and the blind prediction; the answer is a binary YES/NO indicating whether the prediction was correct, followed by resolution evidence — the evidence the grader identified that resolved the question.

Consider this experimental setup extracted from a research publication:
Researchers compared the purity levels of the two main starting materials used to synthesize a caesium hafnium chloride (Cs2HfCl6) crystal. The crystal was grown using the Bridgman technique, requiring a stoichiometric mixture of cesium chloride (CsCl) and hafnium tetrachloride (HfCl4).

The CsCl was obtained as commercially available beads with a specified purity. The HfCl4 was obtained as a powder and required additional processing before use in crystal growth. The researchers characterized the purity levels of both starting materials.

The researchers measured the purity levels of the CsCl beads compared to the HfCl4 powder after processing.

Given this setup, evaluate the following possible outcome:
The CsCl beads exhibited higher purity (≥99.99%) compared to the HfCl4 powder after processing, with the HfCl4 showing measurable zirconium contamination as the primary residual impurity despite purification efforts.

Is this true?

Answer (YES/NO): NO